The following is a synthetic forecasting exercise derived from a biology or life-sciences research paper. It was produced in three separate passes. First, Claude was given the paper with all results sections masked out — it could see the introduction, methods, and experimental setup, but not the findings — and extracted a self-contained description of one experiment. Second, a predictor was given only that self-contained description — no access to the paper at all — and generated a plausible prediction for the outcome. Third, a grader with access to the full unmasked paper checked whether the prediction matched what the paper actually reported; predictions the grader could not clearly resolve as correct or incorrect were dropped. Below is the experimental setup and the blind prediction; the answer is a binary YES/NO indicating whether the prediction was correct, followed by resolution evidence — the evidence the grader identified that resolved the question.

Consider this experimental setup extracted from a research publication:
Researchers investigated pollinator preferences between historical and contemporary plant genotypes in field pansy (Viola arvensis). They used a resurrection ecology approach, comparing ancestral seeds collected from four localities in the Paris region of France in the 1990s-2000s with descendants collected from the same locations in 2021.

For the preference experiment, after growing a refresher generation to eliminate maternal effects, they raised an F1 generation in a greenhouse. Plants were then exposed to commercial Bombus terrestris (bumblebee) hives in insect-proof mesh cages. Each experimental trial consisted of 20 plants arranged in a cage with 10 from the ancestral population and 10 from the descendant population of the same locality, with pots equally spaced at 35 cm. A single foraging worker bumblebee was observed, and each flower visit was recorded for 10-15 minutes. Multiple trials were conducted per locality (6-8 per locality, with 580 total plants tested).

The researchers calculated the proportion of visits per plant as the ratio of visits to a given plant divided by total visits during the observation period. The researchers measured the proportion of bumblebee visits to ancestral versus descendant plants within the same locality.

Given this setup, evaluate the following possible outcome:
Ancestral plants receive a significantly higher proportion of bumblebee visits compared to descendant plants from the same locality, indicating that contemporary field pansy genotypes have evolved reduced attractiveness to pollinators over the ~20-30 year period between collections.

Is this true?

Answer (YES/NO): YES